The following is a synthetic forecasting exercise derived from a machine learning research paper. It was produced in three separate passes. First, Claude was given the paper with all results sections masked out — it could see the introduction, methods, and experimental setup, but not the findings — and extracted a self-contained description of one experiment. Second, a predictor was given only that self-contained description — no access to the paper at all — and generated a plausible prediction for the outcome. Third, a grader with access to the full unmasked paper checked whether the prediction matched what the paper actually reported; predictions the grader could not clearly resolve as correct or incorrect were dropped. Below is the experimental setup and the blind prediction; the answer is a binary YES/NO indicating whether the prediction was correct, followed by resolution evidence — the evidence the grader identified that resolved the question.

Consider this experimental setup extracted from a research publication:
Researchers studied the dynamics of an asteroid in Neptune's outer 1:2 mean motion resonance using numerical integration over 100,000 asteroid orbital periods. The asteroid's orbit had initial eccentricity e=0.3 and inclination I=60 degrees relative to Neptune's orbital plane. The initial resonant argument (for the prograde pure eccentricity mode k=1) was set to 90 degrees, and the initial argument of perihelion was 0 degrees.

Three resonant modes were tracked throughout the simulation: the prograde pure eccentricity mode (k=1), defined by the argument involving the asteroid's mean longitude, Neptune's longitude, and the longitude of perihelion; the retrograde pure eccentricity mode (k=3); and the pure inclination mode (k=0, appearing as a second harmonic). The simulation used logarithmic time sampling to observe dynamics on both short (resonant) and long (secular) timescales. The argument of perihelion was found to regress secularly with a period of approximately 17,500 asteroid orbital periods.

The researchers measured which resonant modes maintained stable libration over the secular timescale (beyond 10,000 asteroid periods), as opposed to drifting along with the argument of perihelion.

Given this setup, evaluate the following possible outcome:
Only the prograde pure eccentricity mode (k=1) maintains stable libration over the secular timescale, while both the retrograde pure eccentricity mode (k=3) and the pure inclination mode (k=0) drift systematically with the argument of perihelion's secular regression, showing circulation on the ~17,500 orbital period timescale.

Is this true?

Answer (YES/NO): YES